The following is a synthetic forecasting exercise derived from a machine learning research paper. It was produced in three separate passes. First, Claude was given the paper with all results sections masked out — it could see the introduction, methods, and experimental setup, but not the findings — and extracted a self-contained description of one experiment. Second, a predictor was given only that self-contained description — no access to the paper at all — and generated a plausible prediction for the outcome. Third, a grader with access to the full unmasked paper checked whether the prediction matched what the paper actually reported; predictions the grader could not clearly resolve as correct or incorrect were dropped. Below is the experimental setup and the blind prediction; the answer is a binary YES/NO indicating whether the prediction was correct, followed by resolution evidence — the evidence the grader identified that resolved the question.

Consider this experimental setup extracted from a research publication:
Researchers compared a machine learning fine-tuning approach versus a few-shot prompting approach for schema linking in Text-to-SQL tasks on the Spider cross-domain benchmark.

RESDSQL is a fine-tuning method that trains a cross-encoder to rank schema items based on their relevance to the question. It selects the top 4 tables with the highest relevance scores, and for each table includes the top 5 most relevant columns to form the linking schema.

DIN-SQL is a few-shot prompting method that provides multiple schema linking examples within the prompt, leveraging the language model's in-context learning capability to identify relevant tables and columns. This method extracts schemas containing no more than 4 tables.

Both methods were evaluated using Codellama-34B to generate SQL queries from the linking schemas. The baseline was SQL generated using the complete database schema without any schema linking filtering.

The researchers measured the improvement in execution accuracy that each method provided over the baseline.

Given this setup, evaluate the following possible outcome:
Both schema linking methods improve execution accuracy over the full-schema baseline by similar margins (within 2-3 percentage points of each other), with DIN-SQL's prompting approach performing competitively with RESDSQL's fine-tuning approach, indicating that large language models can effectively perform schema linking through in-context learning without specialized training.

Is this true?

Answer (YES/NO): NO